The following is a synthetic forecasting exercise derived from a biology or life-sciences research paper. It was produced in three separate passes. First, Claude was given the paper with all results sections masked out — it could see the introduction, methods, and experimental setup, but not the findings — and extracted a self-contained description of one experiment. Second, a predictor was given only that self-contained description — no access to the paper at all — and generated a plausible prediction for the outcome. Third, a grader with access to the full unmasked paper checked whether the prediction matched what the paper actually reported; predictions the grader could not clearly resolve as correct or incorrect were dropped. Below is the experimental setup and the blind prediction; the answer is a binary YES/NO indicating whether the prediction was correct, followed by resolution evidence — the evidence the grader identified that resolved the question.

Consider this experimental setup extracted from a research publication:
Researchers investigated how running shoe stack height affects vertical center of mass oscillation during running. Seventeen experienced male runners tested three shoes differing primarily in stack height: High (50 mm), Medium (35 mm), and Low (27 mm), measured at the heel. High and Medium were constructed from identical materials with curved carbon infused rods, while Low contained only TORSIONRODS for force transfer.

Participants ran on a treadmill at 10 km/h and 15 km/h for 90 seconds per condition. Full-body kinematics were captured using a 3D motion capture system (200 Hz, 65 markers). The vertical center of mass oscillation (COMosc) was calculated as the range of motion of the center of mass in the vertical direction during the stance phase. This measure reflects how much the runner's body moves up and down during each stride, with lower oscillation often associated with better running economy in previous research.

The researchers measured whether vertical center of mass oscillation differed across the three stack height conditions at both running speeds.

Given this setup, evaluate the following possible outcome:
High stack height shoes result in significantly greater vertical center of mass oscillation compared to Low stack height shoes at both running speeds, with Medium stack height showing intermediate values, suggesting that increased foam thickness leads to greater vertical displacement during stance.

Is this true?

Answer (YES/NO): YES